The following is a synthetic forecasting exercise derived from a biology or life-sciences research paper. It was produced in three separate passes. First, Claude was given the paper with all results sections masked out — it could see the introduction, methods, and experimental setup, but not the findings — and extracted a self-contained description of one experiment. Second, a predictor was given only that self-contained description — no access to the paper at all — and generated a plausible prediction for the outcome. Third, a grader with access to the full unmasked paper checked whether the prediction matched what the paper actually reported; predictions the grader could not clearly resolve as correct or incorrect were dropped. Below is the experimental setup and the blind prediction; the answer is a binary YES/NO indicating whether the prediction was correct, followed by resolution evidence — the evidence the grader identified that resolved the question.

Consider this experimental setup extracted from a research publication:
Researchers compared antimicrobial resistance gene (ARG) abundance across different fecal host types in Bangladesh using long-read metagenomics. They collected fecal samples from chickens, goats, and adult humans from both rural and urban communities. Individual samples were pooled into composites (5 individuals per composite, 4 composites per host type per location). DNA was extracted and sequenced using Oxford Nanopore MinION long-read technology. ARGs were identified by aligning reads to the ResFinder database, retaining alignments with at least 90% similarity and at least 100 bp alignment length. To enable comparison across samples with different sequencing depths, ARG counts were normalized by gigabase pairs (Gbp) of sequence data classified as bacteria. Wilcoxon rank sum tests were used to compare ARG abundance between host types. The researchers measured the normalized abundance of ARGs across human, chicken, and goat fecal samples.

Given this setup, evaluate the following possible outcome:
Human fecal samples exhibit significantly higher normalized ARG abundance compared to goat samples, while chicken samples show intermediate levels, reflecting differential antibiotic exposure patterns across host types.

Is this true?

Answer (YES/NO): NO